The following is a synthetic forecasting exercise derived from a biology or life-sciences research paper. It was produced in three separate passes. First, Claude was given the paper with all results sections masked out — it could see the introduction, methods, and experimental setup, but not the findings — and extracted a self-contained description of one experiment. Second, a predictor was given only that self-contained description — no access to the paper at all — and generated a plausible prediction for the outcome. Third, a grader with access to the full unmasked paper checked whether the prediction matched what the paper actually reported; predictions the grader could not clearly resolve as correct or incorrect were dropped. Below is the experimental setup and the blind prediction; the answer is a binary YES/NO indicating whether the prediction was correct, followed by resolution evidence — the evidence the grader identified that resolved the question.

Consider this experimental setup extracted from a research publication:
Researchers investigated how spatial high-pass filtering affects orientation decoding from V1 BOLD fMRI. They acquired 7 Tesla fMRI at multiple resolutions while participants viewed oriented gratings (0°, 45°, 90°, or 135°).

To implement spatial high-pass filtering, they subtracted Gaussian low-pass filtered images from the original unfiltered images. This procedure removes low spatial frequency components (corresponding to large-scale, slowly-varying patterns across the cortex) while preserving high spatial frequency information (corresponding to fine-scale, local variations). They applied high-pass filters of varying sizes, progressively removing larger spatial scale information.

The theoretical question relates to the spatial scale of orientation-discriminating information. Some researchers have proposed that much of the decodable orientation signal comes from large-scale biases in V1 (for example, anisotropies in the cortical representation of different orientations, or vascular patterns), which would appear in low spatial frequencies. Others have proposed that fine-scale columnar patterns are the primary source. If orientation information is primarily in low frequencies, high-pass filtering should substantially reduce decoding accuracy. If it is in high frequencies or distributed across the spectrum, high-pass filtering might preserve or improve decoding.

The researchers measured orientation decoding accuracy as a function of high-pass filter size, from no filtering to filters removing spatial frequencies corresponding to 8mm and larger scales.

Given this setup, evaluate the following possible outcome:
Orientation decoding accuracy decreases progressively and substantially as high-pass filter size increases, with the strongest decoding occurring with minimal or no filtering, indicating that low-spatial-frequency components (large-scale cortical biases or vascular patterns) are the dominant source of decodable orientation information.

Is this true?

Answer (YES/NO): NO